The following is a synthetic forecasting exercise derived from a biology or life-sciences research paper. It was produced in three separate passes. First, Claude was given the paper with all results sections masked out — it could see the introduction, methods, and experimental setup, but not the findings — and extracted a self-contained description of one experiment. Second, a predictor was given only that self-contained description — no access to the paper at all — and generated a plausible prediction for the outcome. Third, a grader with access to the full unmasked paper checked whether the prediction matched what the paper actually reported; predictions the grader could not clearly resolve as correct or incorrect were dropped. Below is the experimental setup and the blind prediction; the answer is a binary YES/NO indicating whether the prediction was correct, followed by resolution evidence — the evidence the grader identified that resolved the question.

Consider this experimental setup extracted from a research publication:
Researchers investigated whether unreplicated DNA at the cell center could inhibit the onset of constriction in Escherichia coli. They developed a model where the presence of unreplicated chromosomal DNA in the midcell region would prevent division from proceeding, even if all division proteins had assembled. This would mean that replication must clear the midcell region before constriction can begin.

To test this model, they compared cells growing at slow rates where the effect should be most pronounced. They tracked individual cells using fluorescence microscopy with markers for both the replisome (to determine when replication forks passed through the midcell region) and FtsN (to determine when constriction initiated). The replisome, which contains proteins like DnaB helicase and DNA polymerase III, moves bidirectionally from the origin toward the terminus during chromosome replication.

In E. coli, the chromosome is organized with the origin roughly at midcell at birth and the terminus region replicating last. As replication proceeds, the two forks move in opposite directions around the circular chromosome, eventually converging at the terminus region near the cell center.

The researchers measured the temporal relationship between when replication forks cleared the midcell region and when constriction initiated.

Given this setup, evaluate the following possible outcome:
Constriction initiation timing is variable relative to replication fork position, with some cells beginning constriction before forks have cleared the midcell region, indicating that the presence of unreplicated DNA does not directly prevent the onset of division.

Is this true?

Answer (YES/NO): NO